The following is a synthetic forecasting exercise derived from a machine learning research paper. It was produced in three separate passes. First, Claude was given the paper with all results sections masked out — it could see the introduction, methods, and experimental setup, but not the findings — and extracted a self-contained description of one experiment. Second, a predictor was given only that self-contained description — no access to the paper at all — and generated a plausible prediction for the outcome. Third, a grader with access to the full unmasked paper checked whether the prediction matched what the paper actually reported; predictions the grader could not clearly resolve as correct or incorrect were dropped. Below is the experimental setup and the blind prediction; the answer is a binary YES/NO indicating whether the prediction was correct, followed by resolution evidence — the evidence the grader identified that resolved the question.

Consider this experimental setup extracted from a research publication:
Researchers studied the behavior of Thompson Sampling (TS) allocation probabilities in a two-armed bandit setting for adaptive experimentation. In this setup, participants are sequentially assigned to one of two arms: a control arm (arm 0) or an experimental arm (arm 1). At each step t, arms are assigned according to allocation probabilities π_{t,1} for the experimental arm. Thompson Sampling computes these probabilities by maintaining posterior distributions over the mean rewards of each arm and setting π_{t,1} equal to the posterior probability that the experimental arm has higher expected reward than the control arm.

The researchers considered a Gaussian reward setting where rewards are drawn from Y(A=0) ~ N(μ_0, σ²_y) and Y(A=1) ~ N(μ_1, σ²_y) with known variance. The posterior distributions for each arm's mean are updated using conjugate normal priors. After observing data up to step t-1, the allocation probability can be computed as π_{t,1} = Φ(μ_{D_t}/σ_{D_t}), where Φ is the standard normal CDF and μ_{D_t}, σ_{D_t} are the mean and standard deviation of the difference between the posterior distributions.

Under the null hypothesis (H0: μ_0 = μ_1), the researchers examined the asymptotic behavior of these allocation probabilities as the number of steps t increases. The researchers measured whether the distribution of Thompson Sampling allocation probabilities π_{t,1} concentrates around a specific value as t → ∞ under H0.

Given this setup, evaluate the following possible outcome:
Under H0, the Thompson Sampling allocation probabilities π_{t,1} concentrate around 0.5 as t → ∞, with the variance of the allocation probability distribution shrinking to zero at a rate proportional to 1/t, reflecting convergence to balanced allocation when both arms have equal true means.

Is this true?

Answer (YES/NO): NO